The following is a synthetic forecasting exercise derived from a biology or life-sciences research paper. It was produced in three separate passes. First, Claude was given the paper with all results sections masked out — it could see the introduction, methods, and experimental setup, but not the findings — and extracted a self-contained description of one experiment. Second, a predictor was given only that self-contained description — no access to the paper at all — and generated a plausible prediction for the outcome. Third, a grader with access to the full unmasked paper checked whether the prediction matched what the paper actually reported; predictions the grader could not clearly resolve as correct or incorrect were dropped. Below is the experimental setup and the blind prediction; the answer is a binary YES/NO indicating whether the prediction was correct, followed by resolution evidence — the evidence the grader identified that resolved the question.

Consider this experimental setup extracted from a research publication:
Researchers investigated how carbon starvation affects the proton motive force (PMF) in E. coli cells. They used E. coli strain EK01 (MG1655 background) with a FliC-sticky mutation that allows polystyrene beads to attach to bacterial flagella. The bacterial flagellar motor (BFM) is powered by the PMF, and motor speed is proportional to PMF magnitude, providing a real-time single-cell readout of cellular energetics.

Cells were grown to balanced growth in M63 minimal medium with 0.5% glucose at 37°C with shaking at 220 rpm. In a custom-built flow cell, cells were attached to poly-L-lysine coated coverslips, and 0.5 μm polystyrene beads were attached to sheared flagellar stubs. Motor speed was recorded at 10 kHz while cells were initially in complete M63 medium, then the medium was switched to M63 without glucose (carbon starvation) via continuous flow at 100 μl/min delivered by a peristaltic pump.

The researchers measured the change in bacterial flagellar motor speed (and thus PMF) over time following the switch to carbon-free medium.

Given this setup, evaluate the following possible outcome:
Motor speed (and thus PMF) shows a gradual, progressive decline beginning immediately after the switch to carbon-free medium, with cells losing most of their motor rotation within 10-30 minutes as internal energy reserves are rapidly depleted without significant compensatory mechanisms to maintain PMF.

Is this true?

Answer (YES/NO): NO